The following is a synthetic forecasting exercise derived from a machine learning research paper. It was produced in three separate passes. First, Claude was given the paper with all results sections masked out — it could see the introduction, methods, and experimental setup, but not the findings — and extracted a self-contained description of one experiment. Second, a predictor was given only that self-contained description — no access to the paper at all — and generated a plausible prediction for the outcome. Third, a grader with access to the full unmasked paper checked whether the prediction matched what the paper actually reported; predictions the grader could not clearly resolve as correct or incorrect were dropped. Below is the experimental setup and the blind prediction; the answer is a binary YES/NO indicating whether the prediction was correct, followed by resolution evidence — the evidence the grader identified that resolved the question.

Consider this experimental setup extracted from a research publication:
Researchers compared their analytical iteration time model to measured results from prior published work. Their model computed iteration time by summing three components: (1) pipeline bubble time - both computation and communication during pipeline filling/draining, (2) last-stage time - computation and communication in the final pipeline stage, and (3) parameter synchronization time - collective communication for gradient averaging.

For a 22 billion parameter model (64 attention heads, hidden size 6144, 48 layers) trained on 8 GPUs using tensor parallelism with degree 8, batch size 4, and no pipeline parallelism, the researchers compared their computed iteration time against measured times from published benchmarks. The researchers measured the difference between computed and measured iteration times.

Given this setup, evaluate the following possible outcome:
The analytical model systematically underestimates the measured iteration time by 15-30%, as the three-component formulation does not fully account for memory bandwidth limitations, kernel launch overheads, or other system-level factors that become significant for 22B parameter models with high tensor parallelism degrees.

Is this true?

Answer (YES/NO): YES